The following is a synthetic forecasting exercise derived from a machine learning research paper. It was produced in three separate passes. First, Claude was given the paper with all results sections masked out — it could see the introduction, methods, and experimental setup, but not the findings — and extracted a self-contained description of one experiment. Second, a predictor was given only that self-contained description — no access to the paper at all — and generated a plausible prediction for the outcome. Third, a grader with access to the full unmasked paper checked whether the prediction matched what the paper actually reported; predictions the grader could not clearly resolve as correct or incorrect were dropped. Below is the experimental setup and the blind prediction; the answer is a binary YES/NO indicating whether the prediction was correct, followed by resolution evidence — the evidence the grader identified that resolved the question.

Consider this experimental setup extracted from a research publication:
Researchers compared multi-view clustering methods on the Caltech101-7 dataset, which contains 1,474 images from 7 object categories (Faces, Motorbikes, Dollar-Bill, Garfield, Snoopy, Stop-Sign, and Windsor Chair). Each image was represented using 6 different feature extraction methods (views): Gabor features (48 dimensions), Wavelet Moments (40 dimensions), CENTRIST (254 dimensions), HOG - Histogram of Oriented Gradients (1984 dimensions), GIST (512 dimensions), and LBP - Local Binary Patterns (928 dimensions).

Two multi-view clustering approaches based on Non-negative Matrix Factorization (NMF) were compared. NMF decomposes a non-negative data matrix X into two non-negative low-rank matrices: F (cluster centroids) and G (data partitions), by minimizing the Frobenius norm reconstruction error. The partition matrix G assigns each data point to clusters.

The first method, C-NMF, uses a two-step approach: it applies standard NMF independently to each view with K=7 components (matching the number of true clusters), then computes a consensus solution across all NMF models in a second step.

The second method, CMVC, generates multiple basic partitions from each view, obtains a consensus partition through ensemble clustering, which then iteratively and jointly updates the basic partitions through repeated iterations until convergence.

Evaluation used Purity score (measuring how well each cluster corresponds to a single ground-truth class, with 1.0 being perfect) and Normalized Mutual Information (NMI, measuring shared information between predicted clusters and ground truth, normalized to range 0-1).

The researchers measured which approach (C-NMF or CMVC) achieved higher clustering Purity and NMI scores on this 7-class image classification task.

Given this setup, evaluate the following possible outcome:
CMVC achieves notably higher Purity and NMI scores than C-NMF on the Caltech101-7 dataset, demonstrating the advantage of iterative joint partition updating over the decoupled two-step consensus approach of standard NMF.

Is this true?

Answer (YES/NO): NO